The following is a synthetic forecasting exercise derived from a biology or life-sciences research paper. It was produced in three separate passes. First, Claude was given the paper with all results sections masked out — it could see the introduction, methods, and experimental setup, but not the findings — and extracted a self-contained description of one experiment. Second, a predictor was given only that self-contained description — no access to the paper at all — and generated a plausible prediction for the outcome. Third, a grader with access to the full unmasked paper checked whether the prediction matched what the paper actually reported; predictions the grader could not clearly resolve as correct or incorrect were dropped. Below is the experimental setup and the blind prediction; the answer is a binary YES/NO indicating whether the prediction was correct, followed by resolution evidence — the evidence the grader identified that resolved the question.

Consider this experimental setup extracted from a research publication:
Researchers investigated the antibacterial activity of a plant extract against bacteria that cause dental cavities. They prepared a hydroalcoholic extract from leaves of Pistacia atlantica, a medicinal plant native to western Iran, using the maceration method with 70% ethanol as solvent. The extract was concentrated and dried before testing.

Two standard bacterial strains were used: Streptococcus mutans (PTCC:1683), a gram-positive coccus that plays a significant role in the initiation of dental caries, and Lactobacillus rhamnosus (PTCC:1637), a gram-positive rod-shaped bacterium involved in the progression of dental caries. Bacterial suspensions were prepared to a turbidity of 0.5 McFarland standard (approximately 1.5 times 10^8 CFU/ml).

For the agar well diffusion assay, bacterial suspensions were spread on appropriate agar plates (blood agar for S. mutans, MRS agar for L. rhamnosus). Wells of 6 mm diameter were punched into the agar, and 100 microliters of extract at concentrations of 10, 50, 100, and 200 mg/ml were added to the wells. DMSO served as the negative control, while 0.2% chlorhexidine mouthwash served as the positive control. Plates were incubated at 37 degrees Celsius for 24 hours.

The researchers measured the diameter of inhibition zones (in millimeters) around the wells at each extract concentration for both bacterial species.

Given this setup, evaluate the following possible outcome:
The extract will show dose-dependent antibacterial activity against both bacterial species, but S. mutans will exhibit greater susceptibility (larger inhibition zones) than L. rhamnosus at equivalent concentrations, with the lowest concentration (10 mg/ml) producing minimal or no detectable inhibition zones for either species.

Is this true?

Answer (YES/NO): YES